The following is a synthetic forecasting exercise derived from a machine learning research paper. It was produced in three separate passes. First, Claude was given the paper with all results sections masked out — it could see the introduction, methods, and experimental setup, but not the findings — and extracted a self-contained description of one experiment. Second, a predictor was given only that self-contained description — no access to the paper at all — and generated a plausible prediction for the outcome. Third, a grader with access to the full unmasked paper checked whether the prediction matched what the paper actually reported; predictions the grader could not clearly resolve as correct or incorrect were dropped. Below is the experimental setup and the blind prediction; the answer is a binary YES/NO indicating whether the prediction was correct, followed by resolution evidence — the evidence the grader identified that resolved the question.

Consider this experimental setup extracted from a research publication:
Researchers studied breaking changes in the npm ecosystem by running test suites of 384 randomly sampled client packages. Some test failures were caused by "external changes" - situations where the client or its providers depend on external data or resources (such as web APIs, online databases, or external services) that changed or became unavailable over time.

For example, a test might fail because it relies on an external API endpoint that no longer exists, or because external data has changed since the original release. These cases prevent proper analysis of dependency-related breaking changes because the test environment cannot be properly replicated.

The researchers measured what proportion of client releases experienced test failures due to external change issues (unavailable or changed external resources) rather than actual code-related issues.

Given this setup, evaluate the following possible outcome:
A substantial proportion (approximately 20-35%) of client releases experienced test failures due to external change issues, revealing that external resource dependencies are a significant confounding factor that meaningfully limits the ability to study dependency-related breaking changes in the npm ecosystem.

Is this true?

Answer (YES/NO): NO